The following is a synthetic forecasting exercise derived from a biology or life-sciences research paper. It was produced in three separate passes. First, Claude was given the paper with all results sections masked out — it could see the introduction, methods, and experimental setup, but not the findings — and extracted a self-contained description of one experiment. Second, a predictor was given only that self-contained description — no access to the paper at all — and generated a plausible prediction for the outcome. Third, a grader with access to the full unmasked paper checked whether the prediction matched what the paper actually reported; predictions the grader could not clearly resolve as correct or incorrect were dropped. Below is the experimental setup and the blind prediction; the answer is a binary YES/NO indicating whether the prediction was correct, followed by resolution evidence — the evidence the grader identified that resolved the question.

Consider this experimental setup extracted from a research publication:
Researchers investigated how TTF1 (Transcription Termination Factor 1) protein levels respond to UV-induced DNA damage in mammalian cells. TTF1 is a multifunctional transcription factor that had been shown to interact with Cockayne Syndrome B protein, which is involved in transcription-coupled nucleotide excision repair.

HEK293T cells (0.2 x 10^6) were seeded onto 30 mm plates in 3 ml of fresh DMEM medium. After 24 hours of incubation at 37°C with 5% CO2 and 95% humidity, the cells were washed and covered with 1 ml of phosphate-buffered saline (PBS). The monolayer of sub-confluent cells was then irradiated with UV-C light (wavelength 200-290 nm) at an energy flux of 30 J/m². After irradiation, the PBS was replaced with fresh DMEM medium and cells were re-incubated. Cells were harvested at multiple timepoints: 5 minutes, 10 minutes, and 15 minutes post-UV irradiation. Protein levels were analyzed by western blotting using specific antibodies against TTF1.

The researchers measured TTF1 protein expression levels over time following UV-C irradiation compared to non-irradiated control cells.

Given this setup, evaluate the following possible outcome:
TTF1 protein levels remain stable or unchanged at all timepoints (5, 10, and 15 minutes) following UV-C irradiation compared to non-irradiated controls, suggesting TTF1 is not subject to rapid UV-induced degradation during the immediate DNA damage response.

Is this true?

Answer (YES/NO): NO